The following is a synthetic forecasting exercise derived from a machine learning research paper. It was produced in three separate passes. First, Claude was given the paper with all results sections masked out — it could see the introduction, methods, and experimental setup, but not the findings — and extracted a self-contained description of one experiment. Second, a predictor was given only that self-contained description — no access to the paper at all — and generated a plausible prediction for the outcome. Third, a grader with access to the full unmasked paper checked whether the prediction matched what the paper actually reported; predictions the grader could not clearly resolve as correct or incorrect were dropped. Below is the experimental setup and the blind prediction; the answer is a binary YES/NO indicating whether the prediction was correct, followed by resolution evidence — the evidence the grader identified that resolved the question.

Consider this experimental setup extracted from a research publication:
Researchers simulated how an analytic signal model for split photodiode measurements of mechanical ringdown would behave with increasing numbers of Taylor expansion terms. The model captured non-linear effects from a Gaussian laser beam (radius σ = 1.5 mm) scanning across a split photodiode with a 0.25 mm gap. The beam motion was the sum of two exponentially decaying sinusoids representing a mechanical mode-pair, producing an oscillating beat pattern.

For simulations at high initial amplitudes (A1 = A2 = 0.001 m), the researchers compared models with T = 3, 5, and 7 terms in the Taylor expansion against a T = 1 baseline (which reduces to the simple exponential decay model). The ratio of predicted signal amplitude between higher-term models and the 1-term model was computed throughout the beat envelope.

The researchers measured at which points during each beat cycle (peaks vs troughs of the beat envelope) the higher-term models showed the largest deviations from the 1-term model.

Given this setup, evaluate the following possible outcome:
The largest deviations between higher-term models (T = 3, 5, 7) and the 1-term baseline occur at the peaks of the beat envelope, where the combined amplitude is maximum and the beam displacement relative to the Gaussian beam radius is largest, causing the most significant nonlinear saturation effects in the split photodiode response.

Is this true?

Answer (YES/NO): YES